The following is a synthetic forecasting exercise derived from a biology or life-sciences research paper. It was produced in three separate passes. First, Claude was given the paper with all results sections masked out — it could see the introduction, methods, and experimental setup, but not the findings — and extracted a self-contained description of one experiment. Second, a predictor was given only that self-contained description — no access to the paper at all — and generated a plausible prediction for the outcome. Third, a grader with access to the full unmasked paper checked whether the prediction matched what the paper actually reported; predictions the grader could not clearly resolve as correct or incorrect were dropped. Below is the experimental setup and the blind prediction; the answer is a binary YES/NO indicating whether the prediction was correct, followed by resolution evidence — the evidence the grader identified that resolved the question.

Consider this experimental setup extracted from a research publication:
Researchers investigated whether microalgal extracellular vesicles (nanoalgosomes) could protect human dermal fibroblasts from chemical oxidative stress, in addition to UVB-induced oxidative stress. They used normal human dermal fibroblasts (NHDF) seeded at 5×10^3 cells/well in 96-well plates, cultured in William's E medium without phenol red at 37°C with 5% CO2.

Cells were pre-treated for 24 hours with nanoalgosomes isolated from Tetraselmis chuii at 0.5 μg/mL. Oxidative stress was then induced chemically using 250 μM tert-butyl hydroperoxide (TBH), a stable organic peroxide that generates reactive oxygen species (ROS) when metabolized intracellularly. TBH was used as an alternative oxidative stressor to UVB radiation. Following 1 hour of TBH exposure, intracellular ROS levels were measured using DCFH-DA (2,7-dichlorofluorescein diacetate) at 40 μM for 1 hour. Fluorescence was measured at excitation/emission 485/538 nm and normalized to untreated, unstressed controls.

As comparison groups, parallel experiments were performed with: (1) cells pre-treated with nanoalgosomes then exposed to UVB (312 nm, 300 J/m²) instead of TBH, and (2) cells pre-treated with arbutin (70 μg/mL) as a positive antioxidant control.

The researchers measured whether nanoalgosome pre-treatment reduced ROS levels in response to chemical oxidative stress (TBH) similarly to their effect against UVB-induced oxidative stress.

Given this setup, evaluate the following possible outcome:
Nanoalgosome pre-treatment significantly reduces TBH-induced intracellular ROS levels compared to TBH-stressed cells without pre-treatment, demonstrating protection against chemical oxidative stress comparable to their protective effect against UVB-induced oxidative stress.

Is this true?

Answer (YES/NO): YES